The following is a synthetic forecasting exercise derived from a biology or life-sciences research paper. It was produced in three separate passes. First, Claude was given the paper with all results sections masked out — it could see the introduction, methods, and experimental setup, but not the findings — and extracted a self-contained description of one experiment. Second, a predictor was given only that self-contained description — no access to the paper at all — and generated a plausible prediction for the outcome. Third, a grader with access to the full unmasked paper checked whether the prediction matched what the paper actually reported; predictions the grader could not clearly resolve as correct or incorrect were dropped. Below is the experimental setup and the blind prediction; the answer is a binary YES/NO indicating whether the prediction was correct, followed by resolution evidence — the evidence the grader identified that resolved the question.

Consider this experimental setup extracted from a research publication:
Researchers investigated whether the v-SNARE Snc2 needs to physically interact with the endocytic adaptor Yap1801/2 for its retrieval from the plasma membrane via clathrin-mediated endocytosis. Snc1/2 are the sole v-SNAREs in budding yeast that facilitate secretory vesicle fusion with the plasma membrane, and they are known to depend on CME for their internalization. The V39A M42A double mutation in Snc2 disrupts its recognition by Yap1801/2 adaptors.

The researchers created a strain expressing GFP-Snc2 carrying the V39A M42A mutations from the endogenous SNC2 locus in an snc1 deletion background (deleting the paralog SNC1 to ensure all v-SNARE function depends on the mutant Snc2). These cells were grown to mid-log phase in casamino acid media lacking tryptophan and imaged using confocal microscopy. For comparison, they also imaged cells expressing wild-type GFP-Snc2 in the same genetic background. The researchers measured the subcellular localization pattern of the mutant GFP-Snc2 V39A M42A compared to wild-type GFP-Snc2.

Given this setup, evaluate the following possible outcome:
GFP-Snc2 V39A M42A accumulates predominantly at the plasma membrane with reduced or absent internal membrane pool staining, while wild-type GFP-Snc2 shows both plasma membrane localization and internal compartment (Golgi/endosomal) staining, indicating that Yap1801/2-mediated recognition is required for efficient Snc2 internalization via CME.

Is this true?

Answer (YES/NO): NO